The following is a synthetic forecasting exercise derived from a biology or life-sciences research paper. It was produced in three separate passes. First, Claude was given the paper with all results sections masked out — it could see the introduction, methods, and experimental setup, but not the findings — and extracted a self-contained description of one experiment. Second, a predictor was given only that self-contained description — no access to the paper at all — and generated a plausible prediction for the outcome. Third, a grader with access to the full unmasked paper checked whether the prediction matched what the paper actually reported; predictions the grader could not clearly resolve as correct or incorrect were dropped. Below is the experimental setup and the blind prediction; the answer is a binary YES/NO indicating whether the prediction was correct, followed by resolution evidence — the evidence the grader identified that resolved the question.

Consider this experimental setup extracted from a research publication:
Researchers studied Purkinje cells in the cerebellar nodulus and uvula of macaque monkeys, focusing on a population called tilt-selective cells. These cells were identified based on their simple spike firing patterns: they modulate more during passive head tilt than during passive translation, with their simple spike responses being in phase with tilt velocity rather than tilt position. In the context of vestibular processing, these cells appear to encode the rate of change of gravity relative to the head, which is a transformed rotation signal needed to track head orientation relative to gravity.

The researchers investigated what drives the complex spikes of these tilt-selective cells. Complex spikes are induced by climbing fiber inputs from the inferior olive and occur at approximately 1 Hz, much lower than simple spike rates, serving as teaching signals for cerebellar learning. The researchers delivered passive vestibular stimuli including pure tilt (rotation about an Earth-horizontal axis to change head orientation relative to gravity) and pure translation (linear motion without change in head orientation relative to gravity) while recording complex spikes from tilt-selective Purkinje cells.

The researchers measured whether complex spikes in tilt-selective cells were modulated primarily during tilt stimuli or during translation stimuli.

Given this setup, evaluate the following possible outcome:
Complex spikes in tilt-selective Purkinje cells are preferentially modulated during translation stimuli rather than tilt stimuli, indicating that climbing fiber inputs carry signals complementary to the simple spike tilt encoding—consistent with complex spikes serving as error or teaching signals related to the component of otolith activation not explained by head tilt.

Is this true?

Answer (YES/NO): YES